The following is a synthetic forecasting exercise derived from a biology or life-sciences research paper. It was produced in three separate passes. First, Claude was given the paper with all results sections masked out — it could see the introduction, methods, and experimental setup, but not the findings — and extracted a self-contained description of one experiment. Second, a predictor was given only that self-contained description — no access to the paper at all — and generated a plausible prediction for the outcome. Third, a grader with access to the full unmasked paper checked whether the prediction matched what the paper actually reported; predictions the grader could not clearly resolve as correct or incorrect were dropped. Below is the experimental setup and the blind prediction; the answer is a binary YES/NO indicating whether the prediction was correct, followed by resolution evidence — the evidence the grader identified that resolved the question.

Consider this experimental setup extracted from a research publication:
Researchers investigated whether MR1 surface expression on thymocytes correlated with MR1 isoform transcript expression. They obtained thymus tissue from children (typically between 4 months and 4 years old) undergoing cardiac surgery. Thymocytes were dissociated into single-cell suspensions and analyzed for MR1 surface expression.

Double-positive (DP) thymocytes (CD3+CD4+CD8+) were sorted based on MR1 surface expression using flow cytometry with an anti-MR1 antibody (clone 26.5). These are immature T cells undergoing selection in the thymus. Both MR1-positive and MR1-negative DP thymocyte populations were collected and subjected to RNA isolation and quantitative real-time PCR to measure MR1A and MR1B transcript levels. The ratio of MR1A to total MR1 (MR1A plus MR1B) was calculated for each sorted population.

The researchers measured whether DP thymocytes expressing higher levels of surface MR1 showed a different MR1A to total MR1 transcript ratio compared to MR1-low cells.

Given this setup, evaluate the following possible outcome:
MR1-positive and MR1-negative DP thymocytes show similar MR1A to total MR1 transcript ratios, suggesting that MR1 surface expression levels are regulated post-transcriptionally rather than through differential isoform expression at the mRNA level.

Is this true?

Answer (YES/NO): NO